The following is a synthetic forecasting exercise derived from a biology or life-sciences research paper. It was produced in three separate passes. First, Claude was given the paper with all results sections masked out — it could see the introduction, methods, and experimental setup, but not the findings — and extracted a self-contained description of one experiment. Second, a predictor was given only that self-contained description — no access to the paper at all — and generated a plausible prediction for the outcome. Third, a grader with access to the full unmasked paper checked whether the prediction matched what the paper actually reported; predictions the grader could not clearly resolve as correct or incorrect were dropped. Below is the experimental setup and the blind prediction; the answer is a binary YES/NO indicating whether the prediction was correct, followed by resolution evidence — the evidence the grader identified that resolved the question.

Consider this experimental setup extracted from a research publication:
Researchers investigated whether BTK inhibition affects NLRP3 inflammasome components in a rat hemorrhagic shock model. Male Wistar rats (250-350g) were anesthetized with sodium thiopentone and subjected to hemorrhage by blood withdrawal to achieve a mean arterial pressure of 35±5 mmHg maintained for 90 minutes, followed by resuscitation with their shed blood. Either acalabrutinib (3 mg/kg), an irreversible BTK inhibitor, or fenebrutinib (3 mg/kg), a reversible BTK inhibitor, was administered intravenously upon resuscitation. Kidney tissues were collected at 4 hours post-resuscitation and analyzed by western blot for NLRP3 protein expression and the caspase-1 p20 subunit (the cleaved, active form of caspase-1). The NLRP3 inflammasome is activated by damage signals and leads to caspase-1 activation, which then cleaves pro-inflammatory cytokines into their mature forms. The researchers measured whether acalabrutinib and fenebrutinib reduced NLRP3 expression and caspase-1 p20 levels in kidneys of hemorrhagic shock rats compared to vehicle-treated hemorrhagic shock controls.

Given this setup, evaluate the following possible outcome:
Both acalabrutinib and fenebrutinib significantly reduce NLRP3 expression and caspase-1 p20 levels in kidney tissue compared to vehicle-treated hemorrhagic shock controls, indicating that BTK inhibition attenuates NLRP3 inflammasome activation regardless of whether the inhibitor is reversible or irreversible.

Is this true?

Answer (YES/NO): YES